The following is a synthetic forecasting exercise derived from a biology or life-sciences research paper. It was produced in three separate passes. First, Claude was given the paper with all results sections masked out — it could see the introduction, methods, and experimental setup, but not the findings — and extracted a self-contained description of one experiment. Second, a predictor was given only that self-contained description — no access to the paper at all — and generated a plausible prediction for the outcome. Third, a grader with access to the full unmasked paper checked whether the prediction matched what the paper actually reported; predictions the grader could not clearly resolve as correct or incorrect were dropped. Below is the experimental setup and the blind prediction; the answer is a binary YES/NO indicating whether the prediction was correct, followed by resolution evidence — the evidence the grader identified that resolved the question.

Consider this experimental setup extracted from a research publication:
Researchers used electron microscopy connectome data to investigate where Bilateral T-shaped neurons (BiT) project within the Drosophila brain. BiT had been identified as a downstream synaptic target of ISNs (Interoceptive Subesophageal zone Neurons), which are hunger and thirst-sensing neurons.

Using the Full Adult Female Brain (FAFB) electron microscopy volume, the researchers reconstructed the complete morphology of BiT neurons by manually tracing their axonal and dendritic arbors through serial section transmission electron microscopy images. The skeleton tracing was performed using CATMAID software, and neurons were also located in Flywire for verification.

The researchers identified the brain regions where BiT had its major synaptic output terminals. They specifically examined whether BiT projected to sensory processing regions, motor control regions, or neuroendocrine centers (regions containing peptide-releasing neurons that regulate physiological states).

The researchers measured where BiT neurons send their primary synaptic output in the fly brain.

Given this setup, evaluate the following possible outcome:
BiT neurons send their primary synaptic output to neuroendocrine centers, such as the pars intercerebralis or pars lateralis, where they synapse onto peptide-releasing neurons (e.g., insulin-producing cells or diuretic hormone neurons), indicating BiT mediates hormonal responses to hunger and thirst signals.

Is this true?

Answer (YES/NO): YES